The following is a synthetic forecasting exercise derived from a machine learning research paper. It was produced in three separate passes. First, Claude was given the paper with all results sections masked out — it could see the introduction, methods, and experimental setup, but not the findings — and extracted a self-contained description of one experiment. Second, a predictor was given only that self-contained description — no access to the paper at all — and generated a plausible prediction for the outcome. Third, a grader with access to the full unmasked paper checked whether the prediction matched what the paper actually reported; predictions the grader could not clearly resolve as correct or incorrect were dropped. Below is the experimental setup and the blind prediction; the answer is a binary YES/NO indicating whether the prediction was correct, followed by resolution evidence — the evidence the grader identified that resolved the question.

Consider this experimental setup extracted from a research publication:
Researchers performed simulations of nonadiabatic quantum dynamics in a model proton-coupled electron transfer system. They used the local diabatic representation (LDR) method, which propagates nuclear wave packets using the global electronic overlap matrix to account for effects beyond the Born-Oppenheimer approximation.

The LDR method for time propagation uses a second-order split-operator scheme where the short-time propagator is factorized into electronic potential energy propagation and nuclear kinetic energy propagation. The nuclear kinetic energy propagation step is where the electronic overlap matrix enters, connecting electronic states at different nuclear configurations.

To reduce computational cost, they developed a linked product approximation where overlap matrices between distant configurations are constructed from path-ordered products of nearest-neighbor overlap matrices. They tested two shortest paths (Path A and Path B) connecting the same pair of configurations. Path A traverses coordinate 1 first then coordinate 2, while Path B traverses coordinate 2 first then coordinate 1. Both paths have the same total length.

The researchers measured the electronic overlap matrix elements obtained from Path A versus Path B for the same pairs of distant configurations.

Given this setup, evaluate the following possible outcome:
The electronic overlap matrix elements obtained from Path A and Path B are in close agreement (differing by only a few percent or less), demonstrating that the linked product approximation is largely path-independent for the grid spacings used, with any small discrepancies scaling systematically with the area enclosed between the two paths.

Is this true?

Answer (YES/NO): NO